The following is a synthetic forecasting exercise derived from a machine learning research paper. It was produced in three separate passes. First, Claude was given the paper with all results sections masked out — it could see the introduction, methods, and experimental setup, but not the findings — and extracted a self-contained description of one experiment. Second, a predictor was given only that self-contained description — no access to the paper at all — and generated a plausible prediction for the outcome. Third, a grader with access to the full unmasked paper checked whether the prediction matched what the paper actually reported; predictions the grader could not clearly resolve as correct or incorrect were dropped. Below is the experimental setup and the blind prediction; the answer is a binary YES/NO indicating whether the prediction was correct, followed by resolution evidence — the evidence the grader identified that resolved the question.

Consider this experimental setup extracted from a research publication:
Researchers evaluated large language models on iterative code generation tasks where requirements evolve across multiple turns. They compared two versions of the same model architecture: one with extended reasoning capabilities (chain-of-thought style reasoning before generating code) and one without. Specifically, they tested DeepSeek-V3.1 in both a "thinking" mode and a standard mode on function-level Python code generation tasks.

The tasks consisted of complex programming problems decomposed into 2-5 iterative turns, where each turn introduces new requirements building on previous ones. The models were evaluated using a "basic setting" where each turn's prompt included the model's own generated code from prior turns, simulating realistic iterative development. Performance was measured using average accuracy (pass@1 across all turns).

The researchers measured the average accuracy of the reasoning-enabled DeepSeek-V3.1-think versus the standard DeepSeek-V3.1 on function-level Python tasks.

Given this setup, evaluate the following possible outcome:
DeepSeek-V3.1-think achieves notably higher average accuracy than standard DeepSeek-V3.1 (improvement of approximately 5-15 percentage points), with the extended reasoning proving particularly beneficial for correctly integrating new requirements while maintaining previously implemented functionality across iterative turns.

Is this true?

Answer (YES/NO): NO